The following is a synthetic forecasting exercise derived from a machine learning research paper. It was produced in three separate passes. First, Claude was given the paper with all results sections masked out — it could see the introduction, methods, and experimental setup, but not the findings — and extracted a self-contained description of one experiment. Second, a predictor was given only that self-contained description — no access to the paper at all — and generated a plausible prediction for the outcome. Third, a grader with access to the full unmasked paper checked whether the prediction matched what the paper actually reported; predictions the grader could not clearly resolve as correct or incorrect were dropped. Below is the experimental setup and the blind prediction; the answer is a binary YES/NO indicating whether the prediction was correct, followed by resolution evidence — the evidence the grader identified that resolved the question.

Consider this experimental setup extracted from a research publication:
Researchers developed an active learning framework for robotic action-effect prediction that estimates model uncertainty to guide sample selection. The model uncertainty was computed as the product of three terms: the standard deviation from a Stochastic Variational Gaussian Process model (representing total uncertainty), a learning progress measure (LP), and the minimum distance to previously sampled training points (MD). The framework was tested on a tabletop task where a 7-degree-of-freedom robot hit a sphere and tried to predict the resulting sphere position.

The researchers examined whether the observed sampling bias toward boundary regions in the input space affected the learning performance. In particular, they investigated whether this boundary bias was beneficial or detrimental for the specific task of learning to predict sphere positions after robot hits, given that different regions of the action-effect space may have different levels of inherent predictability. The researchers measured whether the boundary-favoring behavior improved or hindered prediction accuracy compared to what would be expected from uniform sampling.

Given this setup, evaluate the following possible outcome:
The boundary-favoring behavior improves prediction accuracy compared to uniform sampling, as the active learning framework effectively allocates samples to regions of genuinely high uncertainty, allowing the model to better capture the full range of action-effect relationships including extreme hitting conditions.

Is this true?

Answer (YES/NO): YES